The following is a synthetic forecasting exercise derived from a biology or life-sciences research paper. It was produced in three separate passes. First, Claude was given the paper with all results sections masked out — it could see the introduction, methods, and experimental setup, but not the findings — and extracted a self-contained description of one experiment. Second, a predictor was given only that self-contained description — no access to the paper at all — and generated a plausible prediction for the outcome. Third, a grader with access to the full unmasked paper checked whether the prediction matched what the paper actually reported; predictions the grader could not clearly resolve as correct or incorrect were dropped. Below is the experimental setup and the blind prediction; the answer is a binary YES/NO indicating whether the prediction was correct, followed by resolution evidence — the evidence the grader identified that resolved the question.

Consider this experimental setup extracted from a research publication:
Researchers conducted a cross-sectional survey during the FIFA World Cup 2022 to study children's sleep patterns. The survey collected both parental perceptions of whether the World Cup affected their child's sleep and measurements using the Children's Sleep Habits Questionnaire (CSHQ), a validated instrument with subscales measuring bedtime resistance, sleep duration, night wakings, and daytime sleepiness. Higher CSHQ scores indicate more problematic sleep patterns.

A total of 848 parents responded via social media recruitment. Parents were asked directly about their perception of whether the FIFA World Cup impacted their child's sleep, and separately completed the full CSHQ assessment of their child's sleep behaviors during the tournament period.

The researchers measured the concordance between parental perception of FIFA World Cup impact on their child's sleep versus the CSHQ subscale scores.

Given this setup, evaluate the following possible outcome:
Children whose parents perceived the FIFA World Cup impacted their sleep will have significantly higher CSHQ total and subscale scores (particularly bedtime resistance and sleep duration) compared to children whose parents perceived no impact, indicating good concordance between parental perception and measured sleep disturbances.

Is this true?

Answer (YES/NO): NO